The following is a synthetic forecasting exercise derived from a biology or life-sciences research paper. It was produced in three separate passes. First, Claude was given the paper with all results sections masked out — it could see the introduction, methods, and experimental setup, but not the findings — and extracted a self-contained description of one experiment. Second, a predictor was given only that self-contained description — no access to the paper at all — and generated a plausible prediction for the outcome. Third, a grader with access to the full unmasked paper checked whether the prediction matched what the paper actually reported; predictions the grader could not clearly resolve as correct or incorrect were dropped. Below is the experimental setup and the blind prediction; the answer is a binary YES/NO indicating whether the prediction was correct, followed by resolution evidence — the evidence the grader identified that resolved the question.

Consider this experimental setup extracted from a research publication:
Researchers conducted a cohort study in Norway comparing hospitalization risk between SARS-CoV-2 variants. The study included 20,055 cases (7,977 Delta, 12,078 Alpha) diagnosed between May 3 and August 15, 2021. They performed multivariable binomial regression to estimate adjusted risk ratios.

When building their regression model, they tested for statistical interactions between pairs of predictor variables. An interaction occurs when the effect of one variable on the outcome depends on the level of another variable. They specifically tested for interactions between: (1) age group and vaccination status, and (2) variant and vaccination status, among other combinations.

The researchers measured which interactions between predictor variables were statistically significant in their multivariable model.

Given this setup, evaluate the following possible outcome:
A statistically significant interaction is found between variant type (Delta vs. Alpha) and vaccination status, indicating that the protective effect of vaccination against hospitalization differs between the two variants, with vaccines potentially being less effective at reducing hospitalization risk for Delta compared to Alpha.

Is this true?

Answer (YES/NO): NO